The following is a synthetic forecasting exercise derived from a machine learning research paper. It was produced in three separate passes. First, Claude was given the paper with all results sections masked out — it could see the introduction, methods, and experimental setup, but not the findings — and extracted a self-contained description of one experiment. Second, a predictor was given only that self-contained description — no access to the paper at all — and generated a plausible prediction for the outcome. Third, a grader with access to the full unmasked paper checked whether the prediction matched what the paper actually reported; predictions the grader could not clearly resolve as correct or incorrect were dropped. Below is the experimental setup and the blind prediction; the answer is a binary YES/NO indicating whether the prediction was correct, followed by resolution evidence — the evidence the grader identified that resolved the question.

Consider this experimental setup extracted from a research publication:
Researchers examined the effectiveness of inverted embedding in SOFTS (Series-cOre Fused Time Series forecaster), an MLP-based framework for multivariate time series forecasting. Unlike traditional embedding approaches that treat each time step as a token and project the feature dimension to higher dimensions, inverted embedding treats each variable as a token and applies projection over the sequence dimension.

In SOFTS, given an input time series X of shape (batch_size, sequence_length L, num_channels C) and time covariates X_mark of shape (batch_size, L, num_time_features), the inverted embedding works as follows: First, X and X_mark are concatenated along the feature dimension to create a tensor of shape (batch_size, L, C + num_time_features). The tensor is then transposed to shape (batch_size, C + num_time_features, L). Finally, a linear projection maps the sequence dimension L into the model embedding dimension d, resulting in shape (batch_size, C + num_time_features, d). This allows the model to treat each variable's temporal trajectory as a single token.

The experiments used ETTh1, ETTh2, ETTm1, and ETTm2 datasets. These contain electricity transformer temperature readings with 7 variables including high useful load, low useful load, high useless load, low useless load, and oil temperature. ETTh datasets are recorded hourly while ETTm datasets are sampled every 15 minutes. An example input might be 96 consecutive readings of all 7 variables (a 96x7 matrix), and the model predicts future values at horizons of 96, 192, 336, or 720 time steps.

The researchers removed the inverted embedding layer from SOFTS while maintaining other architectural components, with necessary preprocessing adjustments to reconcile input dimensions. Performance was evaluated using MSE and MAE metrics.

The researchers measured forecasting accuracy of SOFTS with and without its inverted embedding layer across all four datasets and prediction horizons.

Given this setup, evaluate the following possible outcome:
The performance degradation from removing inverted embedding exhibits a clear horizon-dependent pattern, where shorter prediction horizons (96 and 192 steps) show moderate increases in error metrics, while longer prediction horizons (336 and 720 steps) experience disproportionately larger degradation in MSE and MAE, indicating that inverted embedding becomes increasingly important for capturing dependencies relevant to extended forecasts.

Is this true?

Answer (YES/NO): NO